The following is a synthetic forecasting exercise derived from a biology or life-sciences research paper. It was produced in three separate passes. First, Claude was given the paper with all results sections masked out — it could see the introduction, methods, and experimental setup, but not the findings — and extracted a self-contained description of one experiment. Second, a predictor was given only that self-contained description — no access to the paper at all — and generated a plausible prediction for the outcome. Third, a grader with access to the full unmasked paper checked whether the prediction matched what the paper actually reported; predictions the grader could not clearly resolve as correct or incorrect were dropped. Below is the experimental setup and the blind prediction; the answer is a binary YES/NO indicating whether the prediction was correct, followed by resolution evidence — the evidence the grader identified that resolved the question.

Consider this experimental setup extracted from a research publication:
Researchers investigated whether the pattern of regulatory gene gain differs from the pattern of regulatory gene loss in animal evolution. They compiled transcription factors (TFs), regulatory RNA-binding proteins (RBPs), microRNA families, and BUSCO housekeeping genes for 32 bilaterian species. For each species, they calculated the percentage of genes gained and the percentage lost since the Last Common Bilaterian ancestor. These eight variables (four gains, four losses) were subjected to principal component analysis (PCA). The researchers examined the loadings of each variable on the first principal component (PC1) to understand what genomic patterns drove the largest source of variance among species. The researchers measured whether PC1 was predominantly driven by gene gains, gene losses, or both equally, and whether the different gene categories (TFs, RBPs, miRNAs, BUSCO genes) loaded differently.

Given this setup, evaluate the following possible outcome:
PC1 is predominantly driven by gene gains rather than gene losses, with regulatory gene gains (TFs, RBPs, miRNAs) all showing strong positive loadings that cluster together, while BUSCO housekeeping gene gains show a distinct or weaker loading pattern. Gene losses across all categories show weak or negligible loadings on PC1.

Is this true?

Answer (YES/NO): NO